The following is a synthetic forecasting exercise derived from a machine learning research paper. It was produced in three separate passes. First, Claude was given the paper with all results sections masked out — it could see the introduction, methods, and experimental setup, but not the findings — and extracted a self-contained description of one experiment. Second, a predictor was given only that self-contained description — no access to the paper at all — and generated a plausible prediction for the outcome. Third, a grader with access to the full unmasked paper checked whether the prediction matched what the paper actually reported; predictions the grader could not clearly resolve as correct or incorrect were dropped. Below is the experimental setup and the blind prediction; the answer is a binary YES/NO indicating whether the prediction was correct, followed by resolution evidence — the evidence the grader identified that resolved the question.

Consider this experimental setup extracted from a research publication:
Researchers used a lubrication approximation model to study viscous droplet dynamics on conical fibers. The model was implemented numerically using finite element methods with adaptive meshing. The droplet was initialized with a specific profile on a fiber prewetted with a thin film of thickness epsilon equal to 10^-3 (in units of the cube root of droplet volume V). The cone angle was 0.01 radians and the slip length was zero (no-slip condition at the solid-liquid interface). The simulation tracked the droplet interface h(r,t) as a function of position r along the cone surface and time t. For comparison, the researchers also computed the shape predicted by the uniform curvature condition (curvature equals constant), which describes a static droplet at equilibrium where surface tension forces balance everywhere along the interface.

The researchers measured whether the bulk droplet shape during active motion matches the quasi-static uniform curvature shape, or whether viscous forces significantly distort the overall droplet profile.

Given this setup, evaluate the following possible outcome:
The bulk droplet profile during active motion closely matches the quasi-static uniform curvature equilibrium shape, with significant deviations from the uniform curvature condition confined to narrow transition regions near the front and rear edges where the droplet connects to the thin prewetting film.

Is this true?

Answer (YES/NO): YES